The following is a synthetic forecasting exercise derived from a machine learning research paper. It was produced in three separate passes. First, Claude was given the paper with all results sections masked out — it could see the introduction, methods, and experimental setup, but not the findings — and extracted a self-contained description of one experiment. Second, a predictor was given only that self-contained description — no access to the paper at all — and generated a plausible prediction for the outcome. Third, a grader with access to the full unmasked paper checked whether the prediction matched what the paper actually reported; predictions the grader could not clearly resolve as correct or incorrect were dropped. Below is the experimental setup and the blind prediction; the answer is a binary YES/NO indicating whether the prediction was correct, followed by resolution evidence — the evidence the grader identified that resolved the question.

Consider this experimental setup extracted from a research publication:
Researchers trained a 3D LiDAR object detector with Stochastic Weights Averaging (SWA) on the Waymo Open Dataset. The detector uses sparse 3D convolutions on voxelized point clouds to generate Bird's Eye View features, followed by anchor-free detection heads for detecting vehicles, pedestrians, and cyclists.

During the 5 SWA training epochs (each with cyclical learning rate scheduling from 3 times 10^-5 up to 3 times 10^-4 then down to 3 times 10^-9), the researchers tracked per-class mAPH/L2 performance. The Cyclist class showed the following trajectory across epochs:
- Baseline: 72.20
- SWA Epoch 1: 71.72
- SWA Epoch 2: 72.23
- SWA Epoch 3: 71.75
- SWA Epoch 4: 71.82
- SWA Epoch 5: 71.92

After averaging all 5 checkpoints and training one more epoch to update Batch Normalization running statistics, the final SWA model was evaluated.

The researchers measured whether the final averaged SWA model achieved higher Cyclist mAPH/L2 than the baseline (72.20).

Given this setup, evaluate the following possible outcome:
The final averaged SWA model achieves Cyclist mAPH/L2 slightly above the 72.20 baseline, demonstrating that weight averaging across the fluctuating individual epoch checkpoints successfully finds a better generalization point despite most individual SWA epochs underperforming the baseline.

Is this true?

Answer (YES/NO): NO